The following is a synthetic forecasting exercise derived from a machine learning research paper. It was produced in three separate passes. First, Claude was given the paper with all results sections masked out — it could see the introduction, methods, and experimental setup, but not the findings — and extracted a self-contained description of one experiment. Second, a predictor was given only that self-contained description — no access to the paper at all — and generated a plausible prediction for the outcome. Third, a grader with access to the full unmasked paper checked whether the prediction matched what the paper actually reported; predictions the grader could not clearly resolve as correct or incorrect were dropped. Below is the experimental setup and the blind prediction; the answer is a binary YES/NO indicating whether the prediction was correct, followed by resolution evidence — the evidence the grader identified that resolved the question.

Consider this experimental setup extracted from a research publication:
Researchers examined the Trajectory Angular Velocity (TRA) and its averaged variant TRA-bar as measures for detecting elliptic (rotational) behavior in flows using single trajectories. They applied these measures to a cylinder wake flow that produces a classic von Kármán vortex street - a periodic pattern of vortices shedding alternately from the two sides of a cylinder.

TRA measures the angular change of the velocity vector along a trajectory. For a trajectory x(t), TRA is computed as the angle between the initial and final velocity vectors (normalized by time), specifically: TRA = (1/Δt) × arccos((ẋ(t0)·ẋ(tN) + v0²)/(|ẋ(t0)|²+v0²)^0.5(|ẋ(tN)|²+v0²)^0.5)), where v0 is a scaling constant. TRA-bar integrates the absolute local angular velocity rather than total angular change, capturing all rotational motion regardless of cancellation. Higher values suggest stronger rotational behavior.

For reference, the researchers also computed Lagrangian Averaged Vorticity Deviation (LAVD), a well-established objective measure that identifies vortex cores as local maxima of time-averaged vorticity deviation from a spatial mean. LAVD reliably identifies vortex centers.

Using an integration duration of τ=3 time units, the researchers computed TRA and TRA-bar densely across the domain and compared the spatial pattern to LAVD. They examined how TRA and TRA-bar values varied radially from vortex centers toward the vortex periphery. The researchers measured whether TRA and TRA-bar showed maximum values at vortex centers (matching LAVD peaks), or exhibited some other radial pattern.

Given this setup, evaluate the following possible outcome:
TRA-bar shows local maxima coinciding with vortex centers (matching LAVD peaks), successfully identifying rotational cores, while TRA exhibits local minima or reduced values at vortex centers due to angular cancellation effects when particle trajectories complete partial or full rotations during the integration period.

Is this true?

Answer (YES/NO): NO